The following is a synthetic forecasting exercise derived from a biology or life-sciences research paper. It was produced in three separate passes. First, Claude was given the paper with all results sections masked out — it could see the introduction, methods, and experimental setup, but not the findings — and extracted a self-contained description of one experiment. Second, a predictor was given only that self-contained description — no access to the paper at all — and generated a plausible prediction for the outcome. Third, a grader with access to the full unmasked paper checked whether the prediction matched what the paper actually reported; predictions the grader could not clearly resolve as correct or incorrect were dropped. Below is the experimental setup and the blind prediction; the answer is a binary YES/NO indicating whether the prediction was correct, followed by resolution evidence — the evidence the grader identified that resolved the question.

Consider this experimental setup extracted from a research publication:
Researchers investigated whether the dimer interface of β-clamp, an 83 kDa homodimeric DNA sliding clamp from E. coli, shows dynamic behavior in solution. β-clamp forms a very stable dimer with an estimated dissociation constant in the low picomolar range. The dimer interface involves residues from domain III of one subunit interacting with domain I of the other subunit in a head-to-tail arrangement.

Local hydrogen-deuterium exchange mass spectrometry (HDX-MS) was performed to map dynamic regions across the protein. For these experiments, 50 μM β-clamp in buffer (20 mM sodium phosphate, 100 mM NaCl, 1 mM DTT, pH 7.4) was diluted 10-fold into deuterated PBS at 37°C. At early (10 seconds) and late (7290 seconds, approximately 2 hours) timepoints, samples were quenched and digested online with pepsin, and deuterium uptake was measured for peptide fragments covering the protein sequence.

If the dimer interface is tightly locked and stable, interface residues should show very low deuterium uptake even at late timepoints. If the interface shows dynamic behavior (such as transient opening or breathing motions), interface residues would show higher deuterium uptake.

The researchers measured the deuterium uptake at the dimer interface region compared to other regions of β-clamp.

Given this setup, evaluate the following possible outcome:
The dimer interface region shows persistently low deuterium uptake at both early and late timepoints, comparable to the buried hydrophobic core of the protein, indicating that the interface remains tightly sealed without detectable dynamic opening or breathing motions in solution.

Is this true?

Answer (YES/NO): NO